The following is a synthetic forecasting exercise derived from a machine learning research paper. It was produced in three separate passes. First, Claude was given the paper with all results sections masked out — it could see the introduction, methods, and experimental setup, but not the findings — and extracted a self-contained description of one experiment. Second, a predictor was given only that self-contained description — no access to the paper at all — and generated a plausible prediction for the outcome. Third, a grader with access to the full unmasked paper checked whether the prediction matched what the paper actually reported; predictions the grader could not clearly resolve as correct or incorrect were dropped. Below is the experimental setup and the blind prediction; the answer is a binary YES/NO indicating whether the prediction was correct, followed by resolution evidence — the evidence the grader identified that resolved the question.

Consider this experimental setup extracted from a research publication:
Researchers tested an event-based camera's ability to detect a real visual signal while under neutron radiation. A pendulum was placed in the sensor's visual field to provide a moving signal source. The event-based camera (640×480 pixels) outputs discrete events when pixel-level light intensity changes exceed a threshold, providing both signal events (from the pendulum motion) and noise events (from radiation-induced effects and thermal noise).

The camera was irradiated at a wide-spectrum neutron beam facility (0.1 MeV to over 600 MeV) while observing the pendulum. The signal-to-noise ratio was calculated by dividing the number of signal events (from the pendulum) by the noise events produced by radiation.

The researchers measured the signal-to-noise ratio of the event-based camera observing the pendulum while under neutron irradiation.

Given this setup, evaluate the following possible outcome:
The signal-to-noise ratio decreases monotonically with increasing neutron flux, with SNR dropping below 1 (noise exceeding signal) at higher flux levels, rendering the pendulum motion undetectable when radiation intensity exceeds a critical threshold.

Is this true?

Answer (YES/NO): NO